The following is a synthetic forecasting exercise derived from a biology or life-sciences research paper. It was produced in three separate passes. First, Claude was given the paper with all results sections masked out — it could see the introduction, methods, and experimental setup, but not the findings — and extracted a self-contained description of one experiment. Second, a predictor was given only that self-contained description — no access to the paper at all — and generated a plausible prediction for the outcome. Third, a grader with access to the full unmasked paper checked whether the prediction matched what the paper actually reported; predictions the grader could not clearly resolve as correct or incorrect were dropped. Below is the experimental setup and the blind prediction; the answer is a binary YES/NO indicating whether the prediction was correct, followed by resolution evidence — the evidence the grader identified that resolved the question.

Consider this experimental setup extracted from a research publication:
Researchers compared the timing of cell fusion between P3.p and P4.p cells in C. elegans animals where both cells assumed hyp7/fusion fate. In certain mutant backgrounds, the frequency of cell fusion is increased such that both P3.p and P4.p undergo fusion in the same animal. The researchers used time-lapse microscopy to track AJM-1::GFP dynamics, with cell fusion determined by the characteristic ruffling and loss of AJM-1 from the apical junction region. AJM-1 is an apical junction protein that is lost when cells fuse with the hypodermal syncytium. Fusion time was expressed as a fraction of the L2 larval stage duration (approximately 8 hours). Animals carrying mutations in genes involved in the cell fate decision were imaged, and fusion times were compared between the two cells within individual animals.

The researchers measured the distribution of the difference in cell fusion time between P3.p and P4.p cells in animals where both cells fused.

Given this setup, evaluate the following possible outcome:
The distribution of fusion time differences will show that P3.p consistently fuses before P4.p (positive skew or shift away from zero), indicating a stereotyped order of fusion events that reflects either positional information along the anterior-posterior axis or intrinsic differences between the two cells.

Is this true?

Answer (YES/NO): NO